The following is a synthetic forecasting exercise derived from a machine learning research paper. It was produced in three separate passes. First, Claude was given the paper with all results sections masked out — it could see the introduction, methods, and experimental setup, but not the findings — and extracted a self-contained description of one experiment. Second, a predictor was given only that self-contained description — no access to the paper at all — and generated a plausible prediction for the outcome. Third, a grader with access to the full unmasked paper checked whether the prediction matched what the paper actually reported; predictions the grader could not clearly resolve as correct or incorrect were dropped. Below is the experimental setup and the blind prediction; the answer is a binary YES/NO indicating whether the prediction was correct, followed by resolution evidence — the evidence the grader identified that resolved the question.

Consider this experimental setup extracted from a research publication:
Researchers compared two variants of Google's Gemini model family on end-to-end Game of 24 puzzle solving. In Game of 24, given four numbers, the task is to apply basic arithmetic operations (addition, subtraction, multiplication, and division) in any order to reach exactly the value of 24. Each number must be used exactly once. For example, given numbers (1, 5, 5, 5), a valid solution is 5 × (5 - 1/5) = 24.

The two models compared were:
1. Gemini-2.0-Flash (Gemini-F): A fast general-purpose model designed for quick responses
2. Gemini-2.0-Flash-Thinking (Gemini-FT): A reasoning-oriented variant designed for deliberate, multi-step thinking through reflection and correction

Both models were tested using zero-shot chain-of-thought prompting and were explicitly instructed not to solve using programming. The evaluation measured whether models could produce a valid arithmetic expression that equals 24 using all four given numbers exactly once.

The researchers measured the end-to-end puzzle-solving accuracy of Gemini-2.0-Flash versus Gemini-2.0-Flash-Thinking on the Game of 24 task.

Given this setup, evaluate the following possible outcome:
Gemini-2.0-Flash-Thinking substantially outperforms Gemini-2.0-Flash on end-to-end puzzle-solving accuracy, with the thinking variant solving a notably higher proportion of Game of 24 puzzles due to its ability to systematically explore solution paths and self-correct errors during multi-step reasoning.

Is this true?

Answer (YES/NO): NO